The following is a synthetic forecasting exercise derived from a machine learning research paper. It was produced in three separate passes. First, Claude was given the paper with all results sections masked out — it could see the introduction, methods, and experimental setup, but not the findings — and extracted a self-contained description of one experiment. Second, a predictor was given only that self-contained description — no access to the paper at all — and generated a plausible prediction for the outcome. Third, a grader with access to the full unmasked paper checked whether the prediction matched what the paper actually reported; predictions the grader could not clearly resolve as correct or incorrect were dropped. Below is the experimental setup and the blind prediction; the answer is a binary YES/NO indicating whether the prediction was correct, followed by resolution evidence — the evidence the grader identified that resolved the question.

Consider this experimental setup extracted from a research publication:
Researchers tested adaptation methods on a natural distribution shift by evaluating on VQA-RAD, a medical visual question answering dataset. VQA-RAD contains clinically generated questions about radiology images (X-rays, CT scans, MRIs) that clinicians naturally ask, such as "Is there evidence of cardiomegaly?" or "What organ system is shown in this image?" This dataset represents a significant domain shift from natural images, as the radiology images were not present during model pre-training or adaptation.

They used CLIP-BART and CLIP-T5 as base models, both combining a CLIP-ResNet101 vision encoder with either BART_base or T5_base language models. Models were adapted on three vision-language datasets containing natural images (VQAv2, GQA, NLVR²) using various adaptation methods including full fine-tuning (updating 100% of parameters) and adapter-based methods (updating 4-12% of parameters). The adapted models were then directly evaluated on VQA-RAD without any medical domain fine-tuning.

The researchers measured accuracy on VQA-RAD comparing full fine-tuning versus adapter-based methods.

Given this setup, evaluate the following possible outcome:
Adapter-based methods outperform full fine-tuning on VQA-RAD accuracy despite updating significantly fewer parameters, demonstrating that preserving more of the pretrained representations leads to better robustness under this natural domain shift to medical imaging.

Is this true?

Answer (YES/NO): YES